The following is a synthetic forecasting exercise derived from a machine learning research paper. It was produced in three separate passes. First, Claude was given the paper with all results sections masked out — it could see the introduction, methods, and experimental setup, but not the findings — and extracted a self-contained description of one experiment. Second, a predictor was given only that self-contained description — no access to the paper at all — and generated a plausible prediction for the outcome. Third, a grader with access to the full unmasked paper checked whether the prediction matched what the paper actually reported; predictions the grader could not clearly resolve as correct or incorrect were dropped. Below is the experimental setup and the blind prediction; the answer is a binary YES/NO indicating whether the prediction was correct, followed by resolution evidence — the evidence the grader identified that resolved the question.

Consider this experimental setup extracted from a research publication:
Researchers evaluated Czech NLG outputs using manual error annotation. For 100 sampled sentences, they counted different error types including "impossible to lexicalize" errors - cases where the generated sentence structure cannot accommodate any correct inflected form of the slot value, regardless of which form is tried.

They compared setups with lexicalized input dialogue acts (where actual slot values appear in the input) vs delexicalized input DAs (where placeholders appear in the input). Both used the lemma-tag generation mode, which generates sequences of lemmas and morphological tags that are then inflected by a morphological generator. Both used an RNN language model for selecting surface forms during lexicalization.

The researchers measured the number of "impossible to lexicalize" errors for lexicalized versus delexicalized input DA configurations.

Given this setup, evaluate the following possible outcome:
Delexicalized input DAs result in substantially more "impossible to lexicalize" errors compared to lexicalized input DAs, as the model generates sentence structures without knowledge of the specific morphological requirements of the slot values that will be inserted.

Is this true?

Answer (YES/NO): NO